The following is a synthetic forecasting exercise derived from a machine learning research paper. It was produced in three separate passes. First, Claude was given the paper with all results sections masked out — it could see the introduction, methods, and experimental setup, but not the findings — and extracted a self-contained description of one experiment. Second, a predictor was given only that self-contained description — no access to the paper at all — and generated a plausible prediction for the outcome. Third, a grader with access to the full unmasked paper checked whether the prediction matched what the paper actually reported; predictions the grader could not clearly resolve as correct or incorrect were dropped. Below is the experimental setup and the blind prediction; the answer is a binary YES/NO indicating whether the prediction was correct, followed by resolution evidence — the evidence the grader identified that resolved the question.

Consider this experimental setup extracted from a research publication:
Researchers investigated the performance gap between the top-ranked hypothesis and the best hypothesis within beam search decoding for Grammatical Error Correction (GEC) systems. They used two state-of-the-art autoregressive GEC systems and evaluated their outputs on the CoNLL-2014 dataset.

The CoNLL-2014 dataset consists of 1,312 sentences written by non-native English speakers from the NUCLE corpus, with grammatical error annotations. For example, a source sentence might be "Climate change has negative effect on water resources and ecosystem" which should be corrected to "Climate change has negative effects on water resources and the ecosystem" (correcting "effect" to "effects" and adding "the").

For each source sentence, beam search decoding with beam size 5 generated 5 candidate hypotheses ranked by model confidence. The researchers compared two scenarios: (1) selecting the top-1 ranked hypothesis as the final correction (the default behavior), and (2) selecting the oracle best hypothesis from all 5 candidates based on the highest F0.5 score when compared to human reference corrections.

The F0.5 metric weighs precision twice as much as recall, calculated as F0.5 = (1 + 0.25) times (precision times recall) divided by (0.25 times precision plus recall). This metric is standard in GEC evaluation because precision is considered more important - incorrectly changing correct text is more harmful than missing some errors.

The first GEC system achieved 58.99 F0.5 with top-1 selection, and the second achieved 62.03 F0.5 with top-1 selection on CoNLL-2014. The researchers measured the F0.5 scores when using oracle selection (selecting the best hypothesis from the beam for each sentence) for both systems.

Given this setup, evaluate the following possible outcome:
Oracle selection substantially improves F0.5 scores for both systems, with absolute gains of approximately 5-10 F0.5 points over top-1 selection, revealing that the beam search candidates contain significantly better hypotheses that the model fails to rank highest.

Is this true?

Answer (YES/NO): NO